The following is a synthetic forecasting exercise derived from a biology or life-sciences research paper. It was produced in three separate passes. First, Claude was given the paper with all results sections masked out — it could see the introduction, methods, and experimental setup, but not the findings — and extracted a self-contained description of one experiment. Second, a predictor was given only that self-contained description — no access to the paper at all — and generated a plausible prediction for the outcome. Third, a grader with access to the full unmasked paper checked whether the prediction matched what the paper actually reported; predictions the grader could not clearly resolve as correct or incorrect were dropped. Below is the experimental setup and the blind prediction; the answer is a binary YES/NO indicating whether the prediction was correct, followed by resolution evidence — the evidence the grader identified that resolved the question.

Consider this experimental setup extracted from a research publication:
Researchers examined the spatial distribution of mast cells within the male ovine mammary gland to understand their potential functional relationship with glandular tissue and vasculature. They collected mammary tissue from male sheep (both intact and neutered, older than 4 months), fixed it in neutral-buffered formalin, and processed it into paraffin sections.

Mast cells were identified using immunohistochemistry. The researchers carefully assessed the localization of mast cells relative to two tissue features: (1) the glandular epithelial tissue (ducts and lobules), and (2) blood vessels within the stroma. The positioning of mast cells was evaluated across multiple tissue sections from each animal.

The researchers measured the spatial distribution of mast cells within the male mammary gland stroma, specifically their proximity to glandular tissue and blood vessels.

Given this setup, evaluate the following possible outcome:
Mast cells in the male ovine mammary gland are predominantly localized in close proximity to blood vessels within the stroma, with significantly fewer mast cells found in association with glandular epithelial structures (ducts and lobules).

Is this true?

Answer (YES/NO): NO